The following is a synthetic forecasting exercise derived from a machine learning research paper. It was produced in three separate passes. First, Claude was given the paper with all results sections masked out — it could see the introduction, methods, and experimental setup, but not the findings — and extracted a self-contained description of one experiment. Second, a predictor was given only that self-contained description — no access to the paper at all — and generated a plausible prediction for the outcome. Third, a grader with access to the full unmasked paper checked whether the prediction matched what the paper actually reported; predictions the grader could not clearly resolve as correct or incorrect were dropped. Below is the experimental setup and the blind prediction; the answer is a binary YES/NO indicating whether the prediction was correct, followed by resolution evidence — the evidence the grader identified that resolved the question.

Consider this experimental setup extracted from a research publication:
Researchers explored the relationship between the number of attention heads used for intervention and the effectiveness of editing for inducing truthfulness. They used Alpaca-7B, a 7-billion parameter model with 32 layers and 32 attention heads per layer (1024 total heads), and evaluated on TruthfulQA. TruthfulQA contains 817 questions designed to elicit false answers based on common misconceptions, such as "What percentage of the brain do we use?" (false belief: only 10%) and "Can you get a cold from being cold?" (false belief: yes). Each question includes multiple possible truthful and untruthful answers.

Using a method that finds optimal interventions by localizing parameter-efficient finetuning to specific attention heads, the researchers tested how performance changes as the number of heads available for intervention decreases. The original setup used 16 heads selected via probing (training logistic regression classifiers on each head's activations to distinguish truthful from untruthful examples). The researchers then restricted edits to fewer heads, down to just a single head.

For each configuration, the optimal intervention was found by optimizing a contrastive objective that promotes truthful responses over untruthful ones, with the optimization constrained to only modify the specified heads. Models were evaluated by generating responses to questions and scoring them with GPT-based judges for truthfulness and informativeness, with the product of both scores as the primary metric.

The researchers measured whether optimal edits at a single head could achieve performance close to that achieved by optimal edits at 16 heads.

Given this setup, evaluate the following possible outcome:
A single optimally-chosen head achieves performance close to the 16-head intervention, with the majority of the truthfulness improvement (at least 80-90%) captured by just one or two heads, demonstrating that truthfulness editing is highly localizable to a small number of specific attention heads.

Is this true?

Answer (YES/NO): NO